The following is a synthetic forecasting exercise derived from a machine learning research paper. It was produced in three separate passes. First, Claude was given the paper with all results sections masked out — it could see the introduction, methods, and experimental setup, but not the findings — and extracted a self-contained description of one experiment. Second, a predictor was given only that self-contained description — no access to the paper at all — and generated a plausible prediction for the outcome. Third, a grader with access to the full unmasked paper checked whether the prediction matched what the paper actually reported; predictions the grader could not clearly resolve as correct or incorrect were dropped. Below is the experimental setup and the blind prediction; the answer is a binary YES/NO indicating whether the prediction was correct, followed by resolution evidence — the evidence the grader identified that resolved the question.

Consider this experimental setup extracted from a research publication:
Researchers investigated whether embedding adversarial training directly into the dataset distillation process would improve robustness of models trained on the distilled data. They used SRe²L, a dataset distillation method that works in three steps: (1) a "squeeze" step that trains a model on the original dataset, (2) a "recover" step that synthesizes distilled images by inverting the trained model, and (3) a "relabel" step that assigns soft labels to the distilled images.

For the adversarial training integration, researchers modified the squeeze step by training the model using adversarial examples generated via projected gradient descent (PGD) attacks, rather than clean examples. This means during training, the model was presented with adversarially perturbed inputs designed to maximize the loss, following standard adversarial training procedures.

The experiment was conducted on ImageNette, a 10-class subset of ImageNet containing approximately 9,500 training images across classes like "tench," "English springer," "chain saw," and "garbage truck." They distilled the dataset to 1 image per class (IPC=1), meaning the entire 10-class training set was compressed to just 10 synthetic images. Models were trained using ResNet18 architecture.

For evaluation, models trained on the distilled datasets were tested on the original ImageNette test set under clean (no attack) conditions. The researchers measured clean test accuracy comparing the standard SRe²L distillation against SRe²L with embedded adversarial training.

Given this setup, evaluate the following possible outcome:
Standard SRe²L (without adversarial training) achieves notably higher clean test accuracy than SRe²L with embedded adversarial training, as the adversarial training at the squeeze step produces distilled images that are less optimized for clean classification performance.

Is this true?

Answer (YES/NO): YES